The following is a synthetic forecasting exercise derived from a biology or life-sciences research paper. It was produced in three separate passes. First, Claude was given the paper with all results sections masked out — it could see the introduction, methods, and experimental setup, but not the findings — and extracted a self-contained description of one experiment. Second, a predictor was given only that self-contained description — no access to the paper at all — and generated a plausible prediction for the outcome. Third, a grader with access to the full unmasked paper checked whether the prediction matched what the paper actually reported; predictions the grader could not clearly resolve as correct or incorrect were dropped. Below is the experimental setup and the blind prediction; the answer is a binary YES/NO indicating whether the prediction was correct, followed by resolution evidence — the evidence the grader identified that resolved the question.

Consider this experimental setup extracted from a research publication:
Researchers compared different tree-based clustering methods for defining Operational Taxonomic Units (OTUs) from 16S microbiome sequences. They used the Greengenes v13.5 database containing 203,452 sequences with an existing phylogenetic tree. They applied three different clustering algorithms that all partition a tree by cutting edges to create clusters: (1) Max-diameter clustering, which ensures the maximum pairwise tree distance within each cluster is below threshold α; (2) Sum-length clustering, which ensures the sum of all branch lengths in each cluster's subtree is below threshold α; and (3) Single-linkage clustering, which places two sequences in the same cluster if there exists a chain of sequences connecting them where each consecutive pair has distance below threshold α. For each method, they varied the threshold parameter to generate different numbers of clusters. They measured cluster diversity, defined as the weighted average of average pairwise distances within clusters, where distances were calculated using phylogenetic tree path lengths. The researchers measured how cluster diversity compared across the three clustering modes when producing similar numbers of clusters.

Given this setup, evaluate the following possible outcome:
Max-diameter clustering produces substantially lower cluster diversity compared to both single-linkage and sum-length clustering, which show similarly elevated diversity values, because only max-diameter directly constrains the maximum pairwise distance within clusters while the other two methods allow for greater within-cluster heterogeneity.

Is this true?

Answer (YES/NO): NO